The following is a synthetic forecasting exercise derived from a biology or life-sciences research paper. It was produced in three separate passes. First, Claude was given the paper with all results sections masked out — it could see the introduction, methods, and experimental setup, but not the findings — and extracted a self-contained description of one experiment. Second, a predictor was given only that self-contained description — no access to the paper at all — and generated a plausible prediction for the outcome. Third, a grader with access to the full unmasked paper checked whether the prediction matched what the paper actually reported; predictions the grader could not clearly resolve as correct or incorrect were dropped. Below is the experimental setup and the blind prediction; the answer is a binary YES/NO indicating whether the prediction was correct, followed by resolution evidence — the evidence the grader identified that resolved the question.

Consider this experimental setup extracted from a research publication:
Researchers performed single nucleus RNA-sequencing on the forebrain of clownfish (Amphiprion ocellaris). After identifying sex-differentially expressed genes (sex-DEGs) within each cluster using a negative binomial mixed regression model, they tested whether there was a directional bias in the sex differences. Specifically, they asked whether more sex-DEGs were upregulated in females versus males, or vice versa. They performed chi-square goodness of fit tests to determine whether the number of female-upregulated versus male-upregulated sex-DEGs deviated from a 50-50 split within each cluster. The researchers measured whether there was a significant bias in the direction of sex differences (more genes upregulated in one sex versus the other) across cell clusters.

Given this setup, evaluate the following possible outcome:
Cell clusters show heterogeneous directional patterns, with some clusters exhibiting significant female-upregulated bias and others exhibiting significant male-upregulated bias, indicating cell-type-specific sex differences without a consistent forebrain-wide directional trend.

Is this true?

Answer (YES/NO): YES